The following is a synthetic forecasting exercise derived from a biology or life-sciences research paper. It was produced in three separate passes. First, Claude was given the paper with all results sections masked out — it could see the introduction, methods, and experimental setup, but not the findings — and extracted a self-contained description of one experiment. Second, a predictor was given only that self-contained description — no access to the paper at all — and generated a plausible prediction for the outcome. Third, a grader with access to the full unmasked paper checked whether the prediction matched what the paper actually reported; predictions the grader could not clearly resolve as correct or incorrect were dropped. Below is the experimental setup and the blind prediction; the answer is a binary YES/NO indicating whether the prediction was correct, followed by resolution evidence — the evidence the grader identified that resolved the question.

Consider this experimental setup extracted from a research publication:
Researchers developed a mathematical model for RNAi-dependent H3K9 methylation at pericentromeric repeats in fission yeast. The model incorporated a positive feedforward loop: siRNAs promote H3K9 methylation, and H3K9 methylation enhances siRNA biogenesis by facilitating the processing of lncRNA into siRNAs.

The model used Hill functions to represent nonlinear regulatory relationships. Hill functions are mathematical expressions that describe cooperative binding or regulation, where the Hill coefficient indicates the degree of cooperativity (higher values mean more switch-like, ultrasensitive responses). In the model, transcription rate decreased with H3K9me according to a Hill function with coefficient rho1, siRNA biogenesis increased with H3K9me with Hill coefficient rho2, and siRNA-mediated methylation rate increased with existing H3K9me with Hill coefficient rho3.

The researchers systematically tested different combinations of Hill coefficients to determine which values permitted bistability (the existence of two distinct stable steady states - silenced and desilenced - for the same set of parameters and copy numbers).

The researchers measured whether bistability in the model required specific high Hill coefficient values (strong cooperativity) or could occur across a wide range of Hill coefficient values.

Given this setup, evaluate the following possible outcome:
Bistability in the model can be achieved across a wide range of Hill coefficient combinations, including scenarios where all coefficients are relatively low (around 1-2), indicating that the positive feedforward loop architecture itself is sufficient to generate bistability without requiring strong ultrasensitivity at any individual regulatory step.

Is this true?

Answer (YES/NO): YES